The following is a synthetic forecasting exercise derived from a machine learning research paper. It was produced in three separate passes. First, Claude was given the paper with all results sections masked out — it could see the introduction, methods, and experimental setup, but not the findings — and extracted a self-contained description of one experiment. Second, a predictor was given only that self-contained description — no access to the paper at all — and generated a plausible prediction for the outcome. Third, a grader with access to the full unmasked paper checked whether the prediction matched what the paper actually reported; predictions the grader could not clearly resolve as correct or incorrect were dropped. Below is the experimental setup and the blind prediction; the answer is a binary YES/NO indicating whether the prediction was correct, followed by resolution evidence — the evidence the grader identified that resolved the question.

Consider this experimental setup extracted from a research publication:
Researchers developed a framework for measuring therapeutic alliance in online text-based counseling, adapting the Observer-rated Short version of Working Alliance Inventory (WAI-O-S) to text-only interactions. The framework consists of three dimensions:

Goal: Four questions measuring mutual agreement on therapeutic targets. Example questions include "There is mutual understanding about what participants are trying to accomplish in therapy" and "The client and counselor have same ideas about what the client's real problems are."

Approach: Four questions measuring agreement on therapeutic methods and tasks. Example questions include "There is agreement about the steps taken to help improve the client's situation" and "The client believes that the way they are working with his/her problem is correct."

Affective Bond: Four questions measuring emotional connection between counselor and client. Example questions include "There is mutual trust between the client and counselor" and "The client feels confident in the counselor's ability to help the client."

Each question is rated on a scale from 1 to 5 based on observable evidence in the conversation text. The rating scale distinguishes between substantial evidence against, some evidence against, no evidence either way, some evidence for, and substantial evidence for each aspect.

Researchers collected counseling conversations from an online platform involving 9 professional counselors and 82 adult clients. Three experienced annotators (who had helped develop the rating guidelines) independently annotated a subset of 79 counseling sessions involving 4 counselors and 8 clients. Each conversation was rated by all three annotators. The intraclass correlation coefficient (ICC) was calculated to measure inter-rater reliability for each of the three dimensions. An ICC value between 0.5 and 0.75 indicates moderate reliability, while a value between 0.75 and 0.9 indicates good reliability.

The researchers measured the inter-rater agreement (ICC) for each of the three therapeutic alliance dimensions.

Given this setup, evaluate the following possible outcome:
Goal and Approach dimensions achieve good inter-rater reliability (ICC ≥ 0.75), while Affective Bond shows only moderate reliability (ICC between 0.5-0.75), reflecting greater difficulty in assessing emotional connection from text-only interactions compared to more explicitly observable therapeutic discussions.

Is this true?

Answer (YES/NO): NO